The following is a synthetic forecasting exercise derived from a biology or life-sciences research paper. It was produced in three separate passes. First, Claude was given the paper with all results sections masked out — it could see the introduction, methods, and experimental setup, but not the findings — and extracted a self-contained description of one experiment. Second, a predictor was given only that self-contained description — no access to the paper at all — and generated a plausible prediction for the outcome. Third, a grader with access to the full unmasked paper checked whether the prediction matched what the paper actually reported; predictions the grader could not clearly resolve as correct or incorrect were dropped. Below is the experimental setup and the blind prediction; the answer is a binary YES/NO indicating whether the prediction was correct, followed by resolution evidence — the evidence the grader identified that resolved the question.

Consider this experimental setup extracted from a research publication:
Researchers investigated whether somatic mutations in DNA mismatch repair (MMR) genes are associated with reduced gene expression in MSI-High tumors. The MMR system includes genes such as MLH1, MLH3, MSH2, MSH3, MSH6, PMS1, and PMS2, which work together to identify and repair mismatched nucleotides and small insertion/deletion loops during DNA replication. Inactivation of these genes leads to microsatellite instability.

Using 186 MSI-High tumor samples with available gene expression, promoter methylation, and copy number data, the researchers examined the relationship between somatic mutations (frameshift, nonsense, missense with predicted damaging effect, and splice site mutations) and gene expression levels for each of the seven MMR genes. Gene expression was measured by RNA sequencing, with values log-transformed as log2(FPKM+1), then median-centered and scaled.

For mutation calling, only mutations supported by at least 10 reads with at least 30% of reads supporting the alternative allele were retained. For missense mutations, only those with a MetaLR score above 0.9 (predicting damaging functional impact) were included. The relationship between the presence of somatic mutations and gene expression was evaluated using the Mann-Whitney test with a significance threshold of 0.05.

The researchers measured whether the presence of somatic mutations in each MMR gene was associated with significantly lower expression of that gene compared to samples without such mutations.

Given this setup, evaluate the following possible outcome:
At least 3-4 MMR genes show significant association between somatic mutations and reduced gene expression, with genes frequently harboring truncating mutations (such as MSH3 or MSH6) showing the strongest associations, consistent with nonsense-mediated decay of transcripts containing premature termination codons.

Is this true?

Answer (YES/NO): YES